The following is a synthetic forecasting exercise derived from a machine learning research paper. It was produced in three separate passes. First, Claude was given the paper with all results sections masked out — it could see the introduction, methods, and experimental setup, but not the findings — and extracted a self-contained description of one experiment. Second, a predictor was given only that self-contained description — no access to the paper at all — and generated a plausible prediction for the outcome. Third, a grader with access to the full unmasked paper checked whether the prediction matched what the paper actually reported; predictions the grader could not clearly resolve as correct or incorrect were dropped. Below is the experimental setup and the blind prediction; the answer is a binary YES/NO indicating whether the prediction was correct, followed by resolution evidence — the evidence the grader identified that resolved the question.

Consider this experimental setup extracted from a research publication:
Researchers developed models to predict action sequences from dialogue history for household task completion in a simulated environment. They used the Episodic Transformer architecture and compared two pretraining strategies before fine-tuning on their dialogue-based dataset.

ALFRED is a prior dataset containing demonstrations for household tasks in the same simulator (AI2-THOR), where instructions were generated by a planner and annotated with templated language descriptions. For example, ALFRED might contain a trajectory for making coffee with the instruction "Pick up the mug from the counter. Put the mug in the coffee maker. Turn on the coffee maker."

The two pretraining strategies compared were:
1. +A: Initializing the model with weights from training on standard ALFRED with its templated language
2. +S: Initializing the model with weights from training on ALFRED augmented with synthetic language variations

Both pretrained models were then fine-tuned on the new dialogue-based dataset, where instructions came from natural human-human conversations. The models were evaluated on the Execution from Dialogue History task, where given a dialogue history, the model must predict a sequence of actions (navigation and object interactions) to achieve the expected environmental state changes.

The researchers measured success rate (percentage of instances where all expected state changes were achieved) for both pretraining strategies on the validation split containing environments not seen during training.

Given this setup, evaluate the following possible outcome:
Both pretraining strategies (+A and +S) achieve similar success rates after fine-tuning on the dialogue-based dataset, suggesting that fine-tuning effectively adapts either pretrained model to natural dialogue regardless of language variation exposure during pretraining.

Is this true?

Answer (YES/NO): NO